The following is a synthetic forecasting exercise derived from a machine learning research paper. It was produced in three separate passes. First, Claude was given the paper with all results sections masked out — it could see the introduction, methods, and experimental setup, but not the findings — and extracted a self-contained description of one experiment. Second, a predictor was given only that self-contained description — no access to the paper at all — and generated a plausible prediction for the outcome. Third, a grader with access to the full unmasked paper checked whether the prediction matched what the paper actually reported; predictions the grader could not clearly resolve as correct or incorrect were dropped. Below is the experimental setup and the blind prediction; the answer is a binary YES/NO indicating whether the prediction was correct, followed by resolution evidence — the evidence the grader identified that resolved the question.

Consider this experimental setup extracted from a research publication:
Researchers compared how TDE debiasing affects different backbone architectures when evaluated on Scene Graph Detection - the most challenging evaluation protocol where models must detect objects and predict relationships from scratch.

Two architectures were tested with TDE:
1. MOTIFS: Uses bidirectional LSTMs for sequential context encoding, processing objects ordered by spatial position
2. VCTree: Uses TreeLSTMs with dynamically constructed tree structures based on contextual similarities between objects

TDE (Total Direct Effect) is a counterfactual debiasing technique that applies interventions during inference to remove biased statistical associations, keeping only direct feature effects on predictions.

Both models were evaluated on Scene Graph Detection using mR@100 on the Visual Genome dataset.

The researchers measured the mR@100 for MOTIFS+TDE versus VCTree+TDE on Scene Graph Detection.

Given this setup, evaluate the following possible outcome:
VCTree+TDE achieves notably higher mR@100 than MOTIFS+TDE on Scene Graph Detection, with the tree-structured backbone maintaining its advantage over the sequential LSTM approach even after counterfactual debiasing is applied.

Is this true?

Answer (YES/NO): NO